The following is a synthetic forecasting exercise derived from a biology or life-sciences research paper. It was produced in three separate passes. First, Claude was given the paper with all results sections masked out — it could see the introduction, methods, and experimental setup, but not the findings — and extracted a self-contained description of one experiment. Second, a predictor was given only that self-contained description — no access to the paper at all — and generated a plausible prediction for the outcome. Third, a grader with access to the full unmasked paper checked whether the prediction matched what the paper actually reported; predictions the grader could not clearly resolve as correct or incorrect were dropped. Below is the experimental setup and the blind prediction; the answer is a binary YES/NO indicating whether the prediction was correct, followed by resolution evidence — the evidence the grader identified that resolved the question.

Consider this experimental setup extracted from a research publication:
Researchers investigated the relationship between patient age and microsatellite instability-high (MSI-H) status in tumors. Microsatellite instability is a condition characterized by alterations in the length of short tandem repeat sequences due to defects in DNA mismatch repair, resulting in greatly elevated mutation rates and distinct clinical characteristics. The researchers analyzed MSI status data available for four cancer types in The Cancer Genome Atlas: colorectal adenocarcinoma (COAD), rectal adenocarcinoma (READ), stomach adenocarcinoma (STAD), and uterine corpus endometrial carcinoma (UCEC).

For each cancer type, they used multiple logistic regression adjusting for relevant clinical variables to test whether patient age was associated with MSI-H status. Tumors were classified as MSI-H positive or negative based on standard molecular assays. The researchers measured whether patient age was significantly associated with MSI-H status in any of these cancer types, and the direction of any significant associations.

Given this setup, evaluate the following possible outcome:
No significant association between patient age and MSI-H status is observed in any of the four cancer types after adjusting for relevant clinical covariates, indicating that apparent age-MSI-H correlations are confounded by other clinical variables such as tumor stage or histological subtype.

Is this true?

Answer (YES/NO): NO